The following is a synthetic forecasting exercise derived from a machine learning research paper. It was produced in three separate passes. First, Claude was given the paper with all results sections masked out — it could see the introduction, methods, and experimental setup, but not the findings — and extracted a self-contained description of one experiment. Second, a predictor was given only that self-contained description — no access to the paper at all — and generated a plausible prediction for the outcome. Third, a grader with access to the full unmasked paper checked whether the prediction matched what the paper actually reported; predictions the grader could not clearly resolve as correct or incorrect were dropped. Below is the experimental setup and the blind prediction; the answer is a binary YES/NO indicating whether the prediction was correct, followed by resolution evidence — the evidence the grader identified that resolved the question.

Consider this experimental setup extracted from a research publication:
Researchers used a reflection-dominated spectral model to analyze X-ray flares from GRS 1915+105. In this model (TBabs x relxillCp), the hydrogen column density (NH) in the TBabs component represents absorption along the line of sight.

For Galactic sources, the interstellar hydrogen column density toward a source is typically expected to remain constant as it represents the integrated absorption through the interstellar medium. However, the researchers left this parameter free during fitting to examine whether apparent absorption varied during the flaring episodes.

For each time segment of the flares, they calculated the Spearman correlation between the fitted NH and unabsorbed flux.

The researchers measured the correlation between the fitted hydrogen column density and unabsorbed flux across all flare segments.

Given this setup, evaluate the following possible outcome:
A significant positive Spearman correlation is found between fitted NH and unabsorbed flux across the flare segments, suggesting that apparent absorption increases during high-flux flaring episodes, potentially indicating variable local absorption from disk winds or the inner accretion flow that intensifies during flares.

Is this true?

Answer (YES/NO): YES